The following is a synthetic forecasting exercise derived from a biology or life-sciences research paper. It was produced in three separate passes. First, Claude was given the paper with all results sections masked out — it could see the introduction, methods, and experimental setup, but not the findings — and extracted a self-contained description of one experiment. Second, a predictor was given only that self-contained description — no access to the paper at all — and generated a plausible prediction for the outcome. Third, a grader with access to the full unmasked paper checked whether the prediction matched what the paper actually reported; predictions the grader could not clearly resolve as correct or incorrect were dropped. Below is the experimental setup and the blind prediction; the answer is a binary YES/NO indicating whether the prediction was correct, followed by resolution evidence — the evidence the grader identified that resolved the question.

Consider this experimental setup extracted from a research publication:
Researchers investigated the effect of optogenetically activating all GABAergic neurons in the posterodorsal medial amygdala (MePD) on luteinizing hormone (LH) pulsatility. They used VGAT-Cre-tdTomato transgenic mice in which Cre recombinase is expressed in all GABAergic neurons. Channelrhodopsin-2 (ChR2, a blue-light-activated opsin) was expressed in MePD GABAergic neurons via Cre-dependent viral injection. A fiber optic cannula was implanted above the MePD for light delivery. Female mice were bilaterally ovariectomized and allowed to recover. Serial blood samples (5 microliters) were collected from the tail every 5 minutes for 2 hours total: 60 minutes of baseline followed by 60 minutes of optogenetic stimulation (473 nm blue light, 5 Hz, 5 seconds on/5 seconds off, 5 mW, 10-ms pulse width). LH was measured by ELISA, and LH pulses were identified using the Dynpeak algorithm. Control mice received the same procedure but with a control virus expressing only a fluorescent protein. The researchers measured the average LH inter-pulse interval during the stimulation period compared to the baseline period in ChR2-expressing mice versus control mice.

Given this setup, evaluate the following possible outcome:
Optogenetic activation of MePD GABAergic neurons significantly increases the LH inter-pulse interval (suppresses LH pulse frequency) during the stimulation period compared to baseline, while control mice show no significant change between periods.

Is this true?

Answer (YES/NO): YES